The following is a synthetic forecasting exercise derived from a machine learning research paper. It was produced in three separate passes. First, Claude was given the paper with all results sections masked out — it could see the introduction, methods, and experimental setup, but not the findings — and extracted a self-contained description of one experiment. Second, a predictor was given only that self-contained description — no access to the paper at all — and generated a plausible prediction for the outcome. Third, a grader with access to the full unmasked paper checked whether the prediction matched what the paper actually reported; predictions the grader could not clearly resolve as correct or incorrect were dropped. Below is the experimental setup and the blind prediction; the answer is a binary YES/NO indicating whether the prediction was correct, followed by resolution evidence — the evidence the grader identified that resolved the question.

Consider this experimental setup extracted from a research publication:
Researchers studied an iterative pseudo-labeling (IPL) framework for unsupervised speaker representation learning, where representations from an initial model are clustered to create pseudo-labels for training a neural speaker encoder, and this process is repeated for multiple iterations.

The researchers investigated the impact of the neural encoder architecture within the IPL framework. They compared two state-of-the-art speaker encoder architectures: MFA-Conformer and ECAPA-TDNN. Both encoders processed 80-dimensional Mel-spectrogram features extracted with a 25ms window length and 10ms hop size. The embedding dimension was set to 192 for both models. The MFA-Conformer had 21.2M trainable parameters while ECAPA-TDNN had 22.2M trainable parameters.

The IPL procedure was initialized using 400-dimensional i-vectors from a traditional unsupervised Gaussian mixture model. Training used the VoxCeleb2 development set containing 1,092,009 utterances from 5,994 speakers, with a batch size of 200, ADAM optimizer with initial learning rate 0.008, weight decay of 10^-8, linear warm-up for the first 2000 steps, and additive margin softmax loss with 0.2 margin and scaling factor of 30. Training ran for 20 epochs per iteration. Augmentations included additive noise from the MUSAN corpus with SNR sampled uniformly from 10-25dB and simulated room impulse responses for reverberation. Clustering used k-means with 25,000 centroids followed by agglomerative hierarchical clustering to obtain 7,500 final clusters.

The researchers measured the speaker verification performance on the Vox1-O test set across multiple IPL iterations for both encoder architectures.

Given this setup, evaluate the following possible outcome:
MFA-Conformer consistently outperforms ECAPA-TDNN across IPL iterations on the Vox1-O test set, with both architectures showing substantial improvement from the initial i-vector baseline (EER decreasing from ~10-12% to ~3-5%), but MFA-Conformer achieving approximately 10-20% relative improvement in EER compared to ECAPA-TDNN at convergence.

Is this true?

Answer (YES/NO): NO